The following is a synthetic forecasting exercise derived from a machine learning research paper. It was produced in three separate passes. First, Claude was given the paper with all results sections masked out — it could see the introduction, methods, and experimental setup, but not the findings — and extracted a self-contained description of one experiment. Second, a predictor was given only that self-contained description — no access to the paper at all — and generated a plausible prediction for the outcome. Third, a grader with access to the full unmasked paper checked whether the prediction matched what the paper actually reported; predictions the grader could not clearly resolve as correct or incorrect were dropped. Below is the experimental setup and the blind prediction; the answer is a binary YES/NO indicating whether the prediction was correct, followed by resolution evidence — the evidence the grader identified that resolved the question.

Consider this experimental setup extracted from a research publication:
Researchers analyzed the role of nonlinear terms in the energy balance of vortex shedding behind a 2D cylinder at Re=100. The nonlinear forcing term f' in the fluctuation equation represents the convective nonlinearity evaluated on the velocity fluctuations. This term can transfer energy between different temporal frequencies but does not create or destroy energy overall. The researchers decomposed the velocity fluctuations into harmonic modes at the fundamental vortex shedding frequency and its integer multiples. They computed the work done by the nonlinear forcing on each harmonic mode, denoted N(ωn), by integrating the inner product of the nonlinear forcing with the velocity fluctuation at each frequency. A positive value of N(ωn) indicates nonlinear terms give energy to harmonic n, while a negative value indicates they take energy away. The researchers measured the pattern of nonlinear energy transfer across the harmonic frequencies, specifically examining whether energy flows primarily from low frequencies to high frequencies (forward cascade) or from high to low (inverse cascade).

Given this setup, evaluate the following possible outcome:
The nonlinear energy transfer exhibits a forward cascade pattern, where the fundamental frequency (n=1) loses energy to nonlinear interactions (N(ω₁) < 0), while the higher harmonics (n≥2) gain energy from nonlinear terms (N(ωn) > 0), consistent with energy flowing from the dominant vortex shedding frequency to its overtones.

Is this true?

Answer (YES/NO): YES